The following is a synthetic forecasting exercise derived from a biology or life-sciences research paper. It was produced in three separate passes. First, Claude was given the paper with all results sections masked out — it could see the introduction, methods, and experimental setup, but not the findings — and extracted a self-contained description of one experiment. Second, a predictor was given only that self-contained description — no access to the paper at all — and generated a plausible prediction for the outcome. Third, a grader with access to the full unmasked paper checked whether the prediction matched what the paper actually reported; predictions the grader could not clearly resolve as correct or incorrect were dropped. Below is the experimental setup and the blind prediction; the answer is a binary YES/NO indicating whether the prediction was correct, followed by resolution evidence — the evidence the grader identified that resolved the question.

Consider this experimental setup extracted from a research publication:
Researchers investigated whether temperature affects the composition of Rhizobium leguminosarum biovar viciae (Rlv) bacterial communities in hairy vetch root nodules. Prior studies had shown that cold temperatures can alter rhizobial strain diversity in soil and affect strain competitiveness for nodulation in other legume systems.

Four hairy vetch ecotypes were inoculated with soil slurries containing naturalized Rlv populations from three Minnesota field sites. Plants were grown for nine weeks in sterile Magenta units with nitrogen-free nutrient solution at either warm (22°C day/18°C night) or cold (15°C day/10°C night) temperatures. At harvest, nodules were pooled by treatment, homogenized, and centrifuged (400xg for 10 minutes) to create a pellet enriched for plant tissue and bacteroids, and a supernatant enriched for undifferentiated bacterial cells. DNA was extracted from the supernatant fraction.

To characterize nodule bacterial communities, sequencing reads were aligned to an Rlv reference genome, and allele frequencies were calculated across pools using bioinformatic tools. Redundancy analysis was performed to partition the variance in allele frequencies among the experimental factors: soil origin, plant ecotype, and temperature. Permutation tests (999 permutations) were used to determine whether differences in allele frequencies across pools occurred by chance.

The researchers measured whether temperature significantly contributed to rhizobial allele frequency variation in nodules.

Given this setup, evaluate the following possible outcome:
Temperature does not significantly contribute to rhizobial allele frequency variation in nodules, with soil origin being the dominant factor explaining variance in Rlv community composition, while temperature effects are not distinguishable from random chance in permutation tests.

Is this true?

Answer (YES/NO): YES